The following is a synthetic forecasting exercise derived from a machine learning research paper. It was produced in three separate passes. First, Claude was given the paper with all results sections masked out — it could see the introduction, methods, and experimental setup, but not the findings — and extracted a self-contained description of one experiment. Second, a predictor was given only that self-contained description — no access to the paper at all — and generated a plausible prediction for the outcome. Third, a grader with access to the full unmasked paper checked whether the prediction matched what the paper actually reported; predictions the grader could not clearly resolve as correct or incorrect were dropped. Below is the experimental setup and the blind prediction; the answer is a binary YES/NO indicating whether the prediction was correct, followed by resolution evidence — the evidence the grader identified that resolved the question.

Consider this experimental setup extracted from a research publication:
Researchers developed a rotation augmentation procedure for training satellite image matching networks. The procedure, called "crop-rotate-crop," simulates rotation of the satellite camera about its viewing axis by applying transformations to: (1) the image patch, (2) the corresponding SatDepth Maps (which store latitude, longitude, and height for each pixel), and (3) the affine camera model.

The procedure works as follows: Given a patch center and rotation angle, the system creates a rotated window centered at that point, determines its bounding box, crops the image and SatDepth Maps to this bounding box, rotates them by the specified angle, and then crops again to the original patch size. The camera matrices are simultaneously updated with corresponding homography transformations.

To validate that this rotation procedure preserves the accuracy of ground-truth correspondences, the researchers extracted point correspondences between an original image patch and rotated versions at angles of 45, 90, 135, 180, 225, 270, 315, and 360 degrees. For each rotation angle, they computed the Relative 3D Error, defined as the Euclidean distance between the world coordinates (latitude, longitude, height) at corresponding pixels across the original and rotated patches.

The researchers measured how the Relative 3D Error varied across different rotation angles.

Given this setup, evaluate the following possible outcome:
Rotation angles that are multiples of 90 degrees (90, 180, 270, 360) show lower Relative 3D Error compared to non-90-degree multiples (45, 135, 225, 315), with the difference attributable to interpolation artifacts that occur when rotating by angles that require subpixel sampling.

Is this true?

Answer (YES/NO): NO